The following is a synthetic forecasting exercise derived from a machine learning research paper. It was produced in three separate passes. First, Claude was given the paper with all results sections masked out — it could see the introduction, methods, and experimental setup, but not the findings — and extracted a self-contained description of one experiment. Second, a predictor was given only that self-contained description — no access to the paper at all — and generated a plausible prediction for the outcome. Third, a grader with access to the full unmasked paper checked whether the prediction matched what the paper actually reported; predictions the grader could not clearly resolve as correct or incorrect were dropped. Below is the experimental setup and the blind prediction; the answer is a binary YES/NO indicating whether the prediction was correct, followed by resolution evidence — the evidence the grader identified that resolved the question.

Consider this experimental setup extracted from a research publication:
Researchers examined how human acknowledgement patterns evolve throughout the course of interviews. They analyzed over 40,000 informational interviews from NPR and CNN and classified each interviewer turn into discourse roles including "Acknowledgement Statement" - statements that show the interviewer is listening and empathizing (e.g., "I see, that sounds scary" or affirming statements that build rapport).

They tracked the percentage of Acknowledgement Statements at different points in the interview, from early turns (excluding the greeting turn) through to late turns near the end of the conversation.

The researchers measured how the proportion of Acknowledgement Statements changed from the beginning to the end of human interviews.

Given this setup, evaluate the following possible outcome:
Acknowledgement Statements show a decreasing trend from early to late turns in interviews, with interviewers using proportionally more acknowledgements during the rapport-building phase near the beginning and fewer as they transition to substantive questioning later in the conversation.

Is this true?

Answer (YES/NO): NO